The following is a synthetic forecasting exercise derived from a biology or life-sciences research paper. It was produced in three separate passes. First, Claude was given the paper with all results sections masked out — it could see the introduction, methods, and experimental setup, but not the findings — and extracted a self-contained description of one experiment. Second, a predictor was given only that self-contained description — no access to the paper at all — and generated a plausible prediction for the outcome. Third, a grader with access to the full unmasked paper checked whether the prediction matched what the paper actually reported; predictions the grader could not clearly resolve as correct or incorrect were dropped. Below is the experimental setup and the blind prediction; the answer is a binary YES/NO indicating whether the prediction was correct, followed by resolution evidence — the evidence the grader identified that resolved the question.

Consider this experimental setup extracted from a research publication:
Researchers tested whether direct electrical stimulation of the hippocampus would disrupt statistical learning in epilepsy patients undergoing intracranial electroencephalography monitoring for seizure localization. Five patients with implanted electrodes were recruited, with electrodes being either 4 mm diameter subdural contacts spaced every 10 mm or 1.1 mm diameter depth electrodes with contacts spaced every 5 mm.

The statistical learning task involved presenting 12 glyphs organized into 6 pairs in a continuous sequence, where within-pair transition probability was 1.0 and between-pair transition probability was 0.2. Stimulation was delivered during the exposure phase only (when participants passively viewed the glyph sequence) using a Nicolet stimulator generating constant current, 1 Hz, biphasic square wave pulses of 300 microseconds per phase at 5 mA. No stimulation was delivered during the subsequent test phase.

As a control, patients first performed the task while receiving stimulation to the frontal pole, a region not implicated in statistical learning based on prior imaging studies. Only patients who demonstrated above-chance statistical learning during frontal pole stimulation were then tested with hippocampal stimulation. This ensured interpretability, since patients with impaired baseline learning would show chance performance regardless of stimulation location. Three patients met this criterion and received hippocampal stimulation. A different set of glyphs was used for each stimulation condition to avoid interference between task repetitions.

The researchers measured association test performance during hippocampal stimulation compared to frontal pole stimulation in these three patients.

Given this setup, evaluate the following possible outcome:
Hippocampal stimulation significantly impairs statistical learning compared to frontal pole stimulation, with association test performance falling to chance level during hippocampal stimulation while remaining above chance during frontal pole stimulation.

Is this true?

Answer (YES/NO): YES